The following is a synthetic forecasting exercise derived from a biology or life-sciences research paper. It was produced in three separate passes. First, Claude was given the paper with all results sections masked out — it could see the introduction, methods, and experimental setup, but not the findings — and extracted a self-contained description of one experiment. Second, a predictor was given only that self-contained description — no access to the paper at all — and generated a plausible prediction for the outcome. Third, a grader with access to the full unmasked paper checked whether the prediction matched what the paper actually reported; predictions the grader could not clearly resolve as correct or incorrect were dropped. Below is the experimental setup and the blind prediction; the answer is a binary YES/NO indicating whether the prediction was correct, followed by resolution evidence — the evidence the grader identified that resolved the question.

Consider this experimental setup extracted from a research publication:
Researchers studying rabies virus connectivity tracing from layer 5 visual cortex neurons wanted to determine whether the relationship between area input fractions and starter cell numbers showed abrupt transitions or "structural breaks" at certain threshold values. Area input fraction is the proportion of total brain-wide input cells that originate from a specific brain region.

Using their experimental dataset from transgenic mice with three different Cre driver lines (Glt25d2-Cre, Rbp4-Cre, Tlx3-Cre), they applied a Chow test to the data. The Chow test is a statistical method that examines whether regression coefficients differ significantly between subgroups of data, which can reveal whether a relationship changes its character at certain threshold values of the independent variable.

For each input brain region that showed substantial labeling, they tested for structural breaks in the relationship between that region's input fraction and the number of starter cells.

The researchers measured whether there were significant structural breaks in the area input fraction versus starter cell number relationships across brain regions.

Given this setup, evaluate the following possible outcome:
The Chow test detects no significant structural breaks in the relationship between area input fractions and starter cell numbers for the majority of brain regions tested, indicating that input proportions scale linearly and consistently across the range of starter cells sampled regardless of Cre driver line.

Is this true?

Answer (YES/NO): NO